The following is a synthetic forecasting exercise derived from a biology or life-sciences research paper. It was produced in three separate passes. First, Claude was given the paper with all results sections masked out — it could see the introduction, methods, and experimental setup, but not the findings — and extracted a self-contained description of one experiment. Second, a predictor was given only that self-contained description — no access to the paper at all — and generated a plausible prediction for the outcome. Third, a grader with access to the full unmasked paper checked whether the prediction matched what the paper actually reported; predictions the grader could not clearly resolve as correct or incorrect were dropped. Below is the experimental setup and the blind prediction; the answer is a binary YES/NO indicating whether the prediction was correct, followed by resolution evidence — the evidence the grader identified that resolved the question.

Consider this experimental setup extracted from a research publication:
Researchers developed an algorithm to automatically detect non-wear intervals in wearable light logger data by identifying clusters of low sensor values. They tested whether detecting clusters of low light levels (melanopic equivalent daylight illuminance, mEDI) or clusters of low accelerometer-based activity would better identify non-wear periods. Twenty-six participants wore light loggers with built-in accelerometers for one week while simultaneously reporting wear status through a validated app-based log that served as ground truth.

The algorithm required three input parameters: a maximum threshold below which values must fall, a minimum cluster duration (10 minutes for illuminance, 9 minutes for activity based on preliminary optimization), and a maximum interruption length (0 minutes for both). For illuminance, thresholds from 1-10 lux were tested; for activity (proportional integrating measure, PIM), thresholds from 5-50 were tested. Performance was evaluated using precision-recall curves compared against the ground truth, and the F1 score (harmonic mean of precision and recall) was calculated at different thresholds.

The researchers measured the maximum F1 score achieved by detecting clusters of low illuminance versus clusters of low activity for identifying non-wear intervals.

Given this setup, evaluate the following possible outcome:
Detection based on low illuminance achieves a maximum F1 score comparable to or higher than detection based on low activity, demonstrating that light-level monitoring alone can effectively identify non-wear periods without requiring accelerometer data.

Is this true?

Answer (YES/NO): YES